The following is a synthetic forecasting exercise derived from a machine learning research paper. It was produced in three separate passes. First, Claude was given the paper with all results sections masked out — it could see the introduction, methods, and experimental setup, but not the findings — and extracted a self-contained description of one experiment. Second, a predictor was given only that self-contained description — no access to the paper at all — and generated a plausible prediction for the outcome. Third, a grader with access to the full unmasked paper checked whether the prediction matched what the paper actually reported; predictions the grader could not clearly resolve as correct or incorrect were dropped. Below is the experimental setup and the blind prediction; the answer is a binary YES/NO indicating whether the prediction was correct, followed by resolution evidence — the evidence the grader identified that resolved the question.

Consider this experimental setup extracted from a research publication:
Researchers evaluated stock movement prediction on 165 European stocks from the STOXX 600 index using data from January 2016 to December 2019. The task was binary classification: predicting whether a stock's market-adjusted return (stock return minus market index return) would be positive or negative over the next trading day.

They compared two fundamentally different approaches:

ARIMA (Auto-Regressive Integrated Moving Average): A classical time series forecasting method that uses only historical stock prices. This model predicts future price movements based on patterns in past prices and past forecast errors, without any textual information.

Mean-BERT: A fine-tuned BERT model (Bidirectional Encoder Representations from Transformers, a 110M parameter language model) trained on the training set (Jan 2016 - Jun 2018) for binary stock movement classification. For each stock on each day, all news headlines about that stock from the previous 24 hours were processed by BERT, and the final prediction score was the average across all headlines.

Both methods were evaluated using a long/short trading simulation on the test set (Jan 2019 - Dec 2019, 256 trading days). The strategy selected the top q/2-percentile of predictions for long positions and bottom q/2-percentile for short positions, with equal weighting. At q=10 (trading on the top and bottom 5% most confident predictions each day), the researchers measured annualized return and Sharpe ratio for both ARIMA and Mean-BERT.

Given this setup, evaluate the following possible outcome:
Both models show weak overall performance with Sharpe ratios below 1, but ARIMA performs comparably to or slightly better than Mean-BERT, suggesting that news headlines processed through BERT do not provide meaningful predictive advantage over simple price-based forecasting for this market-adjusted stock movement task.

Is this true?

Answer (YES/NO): NO